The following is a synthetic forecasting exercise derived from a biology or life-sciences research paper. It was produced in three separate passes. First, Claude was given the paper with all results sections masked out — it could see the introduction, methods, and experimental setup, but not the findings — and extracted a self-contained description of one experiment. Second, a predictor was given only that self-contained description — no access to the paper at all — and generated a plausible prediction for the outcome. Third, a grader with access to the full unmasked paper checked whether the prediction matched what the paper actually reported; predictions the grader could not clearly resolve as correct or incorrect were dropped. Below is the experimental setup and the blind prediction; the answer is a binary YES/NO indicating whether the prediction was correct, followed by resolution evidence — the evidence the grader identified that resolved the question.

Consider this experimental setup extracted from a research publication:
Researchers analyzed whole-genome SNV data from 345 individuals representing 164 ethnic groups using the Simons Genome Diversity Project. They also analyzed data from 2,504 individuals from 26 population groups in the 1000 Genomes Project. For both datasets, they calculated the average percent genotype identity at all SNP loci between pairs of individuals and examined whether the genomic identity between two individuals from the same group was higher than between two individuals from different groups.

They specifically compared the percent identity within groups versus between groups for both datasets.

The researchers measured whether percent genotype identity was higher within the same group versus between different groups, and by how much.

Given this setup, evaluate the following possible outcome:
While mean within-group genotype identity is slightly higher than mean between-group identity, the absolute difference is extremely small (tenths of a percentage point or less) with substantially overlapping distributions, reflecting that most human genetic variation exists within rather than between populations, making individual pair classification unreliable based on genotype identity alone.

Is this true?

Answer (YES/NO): NO